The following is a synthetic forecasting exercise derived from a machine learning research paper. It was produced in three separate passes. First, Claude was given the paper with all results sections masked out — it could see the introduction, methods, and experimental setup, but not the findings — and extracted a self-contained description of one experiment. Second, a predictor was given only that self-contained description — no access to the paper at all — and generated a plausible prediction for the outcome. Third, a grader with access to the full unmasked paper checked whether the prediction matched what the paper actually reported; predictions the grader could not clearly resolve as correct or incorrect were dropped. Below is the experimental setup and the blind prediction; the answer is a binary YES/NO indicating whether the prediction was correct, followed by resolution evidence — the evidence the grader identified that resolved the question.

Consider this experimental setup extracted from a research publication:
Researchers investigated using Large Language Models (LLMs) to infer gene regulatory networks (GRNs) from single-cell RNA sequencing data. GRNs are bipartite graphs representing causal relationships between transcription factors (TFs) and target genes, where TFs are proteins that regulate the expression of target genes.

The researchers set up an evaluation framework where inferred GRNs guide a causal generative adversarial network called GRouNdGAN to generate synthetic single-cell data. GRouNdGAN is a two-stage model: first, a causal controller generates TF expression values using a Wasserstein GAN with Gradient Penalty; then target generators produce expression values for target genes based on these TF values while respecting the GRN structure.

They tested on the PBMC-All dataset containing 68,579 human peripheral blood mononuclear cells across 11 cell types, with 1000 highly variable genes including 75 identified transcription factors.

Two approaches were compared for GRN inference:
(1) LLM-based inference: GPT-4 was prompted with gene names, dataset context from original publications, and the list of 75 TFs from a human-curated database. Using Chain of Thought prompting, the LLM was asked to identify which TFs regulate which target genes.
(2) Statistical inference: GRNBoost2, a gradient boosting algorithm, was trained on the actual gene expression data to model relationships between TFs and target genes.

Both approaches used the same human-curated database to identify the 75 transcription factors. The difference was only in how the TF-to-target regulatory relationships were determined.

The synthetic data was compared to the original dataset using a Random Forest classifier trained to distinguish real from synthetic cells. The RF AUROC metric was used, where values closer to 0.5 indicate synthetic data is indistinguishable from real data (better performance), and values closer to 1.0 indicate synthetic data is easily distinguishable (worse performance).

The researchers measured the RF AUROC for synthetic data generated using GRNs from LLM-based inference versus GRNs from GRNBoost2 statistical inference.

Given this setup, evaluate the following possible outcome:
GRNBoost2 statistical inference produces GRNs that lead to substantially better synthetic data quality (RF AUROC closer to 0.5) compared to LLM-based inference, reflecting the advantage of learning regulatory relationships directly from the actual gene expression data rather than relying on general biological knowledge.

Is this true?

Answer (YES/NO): NO